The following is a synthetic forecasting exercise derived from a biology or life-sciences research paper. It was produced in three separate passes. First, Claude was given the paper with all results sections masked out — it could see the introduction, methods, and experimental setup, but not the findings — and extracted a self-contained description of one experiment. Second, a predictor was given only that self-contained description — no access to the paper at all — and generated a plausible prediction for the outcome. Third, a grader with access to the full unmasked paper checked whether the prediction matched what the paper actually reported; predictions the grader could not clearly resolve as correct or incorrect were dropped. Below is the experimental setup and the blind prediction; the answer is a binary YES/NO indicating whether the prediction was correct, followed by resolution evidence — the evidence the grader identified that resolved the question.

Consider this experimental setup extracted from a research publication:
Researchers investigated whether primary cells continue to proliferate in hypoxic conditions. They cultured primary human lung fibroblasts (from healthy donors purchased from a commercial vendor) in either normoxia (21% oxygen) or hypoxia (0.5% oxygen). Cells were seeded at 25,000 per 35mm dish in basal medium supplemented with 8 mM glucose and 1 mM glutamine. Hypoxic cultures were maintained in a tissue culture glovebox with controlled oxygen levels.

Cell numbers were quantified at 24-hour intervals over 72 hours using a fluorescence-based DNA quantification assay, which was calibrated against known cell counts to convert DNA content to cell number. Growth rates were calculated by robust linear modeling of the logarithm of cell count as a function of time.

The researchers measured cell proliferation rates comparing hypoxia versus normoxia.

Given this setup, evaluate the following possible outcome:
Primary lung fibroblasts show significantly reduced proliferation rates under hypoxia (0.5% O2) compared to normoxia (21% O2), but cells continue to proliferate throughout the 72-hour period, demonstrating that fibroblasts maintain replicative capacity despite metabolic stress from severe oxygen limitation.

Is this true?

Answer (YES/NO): YES